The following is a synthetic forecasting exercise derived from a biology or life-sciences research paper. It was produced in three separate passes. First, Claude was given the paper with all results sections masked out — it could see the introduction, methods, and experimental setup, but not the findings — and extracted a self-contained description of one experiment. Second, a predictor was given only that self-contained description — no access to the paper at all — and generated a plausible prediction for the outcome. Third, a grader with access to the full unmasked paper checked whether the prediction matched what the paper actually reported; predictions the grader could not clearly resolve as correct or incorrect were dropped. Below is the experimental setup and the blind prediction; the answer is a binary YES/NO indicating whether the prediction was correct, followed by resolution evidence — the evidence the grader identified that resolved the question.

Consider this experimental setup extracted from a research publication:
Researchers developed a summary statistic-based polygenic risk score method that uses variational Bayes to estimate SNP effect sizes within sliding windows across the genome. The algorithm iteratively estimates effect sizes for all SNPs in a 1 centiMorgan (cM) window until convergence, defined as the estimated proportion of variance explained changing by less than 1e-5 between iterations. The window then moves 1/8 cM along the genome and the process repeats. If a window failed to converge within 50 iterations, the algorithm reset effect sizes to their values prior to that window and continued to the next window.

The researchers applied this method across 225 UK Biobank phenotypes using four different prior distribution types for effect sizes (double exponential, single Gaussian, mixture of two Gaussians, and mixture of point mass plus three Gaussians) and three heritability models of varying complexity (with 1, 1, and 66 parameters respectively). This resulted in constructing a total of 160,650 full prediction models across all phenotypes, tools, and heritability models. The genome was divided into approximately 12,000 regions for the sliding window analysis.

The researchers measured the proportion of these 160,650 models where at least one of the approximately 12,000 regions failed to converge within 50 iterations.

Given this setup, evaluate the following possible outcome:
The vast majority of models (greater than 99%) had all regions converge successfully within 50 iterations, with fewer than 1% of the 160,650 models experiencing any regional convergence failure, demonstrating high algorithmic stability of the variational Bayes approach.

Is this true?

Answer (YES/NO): YES